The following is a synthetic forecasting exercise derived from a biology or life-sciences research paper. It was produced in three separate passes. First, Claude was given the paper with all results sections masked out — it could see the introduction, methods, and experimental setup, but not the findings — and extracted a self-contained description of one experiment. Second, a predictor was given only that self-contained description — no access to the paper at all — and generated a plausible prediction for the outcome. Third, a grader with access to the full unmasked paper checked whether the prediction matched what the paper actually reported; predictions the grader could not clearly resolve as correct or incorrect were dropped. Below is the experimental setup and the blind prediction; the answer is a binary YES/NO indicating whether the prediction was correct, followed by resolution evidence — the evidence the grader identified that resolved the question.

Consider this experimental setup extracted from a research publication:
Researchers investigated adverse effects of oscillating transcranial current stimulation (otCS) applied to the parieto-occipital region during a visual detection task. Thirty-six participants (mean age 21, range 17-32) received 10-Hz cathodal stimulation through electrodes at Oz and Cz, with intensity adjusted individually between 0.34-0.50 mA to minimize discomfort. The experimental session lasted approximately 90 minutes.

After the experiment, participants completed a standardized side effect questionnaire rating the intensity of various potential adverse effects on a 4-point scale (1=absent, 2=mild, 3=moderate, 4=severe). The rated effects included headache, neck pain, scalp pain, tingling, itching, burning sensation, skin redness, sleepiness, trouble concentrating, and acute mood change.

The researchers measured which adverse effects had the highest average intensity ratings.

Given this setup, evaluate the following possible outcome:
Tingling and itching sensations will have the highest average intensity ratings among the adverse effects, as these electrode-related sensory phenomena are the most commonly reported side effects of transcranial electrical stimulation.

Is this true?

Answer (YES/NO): NO